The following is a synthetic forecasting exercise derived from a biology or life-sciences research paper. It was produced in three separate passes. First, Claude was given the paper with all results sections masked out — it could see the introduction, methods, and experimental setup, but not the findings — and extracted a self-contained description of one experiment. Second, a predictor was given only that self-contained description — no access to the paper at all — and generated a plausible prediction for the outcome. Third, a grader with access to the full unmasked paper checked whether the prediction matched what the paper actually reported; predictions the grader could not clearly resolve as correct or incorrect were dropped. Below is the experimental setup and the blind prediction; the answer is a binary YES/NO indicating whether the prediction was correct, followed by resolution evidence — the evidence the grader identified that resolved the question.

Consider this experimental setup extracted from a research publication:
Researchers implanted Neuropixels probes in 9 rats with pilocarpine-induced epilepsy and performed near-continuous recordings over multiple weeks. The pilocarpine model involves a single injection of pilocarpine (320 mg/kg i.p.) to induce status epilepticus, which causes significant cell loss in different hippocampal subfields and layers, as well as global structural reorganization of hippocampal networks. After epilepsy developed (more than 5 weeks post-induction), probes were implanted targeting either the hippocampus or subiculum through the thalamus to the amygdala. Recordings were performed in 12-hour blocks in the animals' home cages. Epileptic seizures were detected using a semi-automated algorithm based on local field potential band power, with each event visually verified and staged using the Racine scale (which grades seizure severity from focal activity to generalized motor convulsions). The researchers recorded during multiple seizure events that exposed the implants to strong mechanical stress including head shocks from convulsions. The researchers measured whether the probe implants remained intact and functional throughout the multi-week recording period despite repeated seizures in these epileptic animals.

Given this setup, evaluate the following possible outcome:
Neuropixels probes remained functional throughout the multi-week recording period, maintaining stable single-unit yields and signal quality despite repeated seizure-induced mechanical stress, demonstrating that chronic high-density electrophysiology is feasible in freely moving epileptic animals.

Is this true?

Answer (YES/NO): YES